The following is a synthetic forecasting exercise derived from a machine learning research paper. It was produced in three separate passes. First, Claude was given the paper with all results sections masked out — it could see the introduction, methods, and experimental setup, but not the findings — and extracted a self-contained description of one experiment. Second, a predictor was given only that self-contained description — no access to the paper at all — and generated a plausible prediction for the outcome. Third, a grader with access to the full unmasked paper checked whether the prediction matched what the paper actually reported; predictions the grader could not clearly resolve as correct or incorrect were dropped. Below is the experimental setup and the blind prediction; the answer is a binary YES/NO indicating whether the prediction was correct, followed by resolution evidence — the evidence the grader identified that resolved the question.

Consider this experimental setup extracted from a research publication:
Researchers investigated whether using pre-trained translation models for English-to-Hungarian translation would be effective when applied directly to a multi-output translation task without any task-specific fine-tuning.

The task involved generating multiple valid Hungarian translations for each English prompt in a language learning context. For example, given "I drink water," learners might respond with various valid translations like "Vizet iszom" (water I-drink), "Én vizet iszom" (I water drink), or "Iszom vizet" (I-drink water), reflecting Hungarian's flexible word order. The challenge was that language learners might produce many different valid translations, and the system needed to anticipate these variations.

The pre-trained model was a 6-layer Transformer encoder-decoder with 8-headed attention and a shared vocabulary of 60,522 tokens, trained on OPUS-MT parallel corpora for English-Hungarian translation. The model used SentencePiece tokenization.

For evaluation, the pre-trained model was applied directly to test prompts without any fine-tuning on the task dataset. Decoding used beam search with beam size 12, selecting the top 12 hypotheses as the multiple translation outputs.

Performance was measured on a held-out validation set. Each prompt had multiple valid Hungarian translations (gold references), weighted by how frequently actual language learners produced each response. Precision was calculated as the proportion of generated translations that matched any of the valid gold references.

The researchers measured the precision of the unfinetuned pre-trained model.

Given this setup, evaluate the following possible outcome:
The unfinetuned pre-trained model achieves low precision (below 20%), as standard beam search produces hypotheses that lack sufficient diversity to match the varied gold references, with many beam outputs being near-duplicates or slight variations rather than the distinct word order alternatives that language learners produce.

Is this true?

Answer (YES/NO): NO